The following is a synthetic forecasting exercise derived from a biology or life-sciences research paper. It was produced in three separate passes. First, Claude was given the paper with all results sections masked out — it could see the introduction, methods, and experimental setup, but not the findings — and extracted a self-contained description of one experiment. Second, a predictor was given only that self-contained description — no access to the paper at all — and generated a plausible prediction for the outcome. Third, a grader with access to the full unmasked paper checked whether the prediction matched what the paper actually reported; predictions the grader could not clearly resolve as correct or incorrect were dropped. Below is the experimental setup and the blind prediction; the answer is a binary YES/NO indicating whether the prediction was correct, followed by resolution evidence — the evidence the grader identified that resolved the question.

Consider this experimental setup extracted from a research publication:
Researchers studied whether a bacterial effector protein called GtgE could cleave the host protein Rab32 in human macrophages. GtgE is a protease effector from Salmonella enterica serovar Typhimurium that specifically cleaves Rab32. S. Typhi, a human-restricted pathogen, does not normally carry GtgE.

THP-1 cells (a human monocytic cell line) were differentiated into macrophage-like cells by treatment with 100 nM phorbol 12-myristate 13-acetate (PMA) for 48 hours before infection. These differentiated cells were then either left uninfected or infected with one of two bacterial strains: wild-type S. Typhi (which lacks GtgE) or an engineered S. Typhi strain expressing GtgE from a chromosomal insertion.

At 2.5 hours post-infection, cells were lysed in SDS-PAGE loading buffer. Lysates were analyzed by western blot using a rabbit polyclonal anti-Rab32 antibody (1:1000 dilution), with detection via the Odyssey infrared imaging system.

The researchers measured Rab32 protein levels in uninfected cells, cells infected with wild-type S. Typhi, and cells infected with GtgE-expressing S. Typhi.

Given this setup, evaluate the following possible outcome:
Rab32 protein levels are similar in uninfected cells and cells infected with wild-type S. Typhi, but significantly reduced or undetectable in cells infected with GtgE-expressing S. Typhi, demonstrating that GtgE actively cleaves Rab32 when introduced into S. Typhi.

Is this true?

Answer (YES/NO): YES